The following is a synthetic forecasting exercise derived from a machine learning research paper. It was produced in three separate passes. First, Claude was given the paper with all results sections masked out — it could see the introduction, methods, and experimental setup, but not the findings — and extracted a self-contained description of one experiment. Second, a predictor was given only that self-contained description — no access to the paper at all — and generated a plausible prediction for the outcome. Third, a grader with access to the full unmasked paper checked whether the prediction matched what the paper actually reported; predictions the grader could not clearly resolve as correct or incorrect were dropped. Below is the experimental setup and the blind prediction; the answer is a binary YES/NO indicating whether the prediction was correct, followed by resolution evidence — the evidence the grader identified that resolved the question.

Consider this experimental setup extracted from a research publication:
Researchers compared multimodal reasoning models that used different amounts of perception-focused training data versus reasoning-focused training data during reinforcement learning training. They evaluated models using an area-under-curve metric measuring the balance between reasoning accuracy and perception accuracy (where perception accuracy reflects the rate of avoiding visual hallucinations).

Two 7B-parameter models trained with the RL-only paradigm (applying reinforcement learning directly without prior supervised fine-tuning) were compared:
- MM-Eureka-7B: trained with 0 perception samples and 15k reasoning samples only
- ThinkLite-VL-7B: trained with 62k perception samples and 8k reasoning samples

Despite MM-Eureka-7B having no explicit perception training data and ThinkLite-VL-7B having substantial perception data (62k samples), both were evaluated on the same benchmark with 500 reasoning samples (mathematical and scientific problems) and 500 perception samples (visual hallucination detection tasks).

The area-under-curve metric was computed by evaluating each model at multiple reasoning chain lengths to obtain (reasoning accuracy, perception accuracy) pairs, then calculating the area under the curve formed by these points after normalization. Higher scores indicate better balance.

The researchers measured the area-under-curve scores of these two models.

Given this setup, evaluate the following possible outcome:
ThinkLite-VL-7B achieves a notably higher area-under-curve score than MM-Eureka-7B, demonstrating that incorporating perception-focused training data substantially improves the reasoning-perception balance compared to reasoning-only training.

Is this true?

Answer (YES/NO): NO